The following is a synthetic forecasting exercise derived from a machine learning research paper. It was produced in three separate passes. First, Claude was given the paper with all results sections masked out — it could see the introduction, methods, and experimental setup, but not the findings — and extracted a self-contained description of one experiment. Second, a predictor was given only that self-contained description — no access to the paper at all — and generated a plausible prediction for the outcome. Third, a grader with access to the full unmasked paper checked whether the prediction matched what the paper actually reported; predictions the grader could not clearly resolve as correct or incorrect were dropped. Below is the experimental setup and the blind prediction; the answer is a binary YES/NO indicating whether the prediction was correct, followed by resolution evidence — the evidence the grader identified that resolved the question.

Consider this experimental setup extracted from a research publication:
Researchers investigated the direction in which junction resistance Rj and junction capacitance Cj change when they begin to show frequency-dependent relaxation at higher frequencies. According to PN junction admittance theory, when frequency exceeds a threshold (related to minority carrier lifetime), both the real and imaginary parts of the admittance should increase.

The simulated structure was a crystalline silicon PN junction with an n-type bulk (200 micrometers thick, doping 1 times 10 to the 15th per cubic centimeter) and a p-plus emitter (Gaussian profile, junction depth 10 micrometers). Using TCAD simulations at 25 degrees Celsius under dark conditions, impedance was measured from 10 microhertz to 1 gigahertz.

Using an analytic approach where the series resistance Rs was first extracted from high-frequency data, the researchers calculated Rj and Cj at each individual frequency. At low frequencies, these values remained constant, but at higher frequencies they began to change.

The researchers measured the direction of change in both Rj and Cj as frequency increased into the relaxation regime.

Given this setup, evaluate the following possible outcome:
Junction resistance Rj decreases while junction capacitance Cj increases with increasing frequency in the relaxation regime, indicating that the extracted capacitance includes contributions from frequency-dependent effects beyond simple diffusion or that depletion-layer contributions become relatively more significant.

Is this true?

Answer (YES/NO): NO